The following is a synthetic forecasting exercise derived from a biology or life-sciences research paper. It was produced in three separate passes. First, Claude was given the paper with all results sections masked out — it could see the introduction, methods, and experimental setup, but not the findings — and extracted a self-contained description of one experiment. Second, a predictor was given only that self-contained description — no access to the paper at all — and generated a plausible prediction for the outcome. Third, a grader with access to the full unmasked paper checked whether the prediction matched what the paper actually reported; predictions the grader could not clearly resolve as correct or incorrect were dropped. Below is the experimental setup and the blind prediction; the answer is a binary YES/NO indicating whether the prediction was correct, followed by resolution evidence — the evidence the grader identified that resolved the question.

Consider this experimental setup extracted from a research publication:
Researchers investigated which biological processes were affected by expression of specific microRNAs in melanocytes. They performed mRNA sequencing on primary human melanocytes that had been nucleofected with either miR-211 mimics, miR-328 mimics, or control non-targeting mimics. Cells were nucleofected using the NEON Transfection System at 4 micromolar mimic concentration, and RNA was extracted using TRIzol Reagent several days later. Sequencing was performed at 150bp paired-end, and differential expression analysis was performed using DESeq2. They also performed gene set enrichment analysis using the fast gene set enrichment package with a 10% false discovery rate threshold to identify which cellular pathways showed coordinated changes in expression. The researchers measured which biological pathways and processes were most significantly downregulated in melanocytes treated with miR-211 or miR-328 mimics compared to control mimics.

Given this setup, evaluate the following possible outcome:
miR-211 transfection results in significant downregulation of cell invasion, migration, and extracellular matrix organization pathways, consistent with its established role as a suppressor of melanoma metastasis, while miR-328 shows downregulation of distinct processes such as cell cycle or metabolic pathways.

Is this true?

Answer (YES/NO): NO